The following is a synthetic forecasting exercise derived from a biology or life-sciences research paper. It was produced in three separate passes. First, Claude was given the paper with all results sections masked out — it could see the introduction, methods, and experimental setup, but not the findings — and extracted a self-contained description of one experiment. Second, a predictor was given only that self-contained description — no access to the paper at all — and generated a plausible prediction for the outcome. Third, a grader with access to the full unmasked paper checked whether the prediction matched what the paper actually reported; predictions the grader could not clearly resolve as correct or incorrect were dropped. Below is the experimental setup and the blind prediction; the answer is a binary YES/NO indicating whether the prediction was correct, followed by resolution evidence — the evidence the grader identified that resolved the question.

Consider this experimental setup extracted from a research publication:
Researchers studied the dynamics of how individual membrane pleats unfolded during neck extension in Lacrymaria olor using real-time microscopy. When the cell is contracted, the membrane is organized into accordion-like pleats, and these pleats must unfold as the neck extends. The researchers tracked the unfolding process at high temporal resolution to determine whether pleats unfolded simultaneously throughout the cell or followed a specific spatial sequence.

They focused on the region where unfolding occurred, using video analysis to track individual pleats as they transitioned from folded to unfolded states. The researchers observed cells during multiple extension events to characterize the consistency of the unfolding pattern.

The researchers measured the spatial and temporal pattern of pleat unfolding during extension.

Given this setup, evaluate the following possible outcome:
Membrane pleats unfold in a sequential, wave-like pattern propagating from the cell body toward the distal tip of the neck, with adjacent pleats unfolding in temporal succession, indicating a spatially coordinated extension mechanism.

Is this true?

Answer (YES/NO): NO